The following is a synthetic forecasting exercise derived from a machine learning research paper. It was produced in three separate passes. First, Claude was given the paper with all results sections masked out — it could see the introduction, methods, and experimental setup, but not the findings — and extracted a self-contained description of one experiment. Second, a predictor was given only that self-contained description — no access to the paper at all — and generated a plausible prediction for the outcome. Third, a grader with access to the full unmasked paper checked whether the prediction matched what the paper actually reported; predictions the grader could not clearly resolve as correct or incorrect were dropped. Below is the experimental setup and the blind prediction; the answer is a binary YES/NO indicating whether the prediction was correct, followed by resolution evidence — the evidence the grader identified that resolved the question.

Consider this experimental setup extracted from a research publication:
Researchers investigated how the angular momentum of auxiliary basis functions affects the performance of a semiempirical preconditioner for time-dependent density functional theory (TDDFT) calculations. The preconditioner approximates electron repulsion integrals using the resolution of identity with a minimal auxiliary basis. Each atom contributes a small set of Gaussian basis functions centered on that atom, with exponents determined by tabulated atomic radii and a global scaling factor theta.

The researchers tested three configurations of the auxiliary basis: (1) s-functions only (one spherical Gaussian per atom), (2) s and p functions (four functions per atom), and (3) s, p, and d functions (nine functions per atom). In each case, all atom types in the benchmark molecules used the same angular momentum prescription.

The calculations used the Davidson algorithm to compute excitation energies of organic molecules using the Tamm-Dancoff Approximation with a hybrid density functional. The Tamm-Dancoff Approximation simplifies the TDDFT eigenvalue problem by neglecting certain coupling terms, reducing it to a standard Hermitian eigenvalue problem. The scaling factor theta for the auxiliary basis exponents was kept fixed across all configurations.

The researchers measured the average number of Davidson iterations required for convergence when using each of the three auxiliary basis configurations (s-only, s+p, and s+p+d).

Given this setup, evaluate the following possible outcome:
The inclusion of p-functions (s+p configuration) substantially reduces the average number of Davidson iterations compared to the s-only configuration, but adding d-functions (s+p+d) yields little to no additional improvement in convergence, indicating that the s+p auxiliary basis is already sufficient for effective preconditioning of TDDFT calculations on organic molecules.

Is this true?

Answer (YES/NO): NO